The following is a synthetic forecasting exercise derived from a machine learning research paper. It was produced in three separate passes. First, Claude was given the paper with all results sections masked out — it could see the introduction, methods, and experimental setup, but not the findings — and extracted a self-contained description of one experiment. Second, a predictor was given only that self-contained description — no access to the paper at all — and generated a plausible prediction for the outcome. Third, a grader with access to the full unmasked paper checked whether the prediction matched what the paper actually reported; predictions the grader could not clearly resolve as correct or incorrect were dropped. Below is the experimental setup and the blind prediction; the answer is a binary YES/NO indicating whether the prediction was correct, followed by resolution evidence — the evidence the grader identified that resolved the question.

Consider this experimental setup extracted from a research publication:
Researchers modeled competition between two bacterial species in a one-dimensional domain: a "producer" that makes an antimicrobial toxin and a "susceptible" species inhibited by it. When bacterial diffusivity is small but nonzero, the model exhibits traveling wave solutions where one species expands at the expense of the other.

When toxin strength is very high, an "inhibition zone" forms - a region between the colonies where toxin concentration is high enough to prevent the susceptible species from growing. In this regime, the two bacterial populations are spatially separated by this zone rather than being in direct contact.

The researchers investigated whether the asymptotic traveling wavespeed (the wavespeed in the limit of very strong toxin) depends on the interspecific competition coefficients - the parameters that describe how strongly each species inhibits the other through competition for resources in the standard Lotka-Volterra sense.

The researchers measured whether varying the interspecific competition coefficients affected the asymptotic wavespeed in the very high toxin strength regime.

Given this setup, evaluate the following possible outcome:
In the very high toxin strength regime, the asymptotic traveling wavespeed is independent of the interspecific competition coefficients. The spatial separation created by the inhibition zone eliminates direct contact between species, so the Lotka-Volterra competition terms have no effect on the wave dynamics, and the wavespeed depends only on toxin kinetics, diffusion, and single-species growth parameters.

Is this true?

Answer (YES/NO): YES